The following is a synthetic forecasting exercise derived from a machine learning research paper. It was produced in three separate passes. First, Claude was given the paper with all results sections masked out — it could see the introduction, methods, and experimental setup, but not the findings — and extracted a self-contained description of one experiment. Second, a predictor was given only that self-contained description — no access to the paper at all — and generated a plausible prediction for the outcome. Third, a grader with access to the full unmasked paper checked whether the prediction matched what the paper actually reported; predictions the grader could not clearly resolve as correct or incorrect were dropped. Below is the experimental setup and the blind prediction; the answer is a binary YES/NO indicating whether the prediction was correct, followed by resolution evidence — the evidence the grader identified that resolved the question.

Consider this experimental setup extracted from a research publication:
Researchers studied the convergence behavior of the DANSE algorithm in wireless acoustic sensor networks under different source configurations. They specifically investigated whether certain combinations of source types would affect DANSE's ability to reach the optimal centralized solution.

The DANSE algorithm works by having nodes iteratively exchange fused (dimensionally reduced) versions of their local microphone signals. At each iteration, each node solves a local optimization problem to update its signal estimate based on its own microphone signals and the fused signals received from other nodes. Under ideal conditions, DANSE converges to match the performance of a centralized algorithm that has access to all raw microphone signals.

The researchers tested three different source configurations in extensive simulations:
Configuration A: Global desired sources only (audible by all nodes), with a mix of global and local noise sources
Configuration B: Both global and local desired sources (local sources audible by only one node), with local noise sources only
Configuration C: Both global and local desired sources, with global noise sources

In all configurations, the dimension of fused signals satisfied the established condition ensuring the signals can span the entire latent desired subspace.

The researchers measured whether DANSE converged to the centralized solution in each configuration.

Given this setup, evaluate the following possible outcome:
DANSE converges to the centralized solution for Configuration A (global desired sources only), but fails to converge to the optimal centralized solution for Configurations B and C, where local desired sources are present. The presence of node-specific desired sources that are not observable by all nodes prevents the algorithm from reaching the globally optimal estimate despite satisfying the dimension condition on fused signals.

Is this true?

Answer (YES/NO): NO